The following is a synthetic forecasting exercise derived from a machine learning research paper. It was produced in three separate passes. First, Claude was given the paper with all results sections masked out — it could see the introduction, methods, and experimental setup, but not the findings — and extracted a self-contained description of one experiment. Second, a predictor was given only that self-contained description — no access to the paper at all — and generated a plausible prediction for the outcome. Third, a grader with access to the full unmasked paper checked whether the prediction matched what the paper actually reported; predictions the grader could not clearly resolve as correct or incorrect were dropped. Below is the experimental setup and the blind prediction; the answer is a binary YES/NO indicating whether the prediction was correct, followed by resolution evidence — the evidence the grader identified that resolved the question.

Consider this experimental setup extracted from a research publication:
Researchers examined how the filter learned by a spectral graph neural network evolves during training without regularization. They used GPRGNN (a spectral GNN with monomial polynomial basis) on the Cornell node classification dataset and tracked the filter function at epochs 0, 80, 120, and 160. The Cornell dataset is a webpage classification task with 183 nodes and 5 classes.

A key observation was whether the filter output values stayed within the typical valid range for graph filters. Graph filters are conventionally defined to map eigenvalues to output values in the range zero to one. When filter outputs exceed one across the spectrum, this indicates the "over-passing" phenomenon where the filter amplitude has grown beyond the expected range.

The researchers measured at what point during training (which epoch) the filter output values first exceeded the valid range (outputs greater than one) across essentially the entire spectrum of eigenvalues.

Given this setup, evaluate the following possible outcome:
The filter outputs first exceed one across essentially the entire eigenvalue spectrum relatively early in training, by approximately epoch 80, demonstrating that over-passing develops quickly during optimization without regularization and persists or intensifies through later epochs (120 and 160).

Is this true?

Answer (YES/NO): YES